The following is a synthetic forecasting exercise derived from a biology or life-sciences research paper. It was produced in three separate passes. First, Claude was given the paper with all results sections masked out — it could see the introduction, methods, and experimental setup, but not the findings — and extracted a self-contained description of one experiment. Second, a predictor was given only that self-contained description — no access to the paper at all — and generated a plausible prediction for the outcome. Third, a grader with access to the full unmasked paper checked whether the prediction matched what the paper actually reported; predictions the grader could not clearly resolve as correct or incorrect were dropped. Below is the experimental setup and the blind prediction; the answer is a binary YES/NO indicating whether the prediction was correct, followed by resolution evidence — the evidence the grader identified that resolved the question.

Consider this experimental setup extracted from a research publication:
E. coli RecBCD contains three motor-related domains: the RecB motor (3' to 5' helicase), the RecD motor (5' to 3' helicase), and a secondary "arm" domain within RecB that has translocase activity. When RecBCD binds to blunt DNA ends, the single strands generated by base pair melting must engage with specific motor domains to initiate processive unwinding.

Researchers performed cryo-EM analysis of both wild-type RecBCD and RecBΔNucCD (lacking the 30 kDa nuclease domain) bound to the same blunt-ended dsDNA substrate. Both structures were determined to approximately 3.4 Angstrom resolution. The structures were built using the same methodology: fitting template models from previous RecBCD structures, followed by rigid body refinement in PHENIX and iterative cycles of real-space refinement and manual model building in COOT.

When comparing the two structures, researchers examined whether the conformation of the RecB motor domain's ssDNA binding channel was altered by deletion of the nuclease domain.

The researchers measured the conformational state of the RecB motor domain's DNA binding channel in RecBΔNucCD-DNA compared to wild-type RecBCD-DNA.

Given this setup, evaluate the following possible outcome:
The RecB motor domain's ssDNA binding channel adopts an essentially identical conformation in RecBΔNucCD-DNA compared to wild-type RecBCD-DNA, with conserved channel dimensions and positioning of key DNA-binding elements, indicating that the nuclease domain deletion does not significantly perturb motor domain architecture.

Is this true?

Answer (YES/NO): YES